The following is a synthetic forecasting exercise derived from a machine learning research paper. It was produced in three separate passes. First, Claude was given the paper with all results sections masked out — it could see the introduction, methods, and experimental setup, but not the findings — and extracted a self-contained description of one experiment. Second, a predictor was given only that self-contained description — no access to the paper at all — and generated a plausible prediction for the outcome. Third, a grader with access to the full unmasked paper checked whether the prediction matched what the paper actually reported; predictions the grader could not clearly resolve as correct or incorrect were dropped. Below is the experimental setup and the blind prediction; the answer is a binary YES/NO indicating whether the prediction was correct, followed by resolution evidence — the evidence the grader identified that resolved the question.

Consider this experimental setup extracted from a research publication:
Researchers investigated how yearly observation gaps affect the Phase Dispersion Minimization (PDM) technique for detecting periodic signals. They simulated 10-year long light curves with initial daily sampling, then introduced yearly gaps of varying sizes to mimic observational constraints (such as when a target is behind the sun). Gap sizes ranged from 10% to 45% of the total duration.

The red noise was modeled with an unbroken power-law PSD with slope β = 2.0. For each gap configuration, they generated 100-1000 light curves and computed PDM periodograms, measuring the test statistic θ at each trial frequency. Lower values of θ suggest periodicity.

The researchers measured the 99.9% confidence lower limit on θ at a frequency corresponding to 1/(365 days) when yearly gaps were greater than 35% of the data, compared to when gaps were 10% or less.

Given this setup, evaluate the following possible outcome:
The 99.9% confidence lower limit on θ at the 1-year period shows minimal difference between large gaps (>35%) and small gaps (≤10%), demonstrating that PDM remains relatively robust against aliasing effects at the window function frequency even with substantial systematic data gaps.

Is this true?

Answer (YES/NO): NO